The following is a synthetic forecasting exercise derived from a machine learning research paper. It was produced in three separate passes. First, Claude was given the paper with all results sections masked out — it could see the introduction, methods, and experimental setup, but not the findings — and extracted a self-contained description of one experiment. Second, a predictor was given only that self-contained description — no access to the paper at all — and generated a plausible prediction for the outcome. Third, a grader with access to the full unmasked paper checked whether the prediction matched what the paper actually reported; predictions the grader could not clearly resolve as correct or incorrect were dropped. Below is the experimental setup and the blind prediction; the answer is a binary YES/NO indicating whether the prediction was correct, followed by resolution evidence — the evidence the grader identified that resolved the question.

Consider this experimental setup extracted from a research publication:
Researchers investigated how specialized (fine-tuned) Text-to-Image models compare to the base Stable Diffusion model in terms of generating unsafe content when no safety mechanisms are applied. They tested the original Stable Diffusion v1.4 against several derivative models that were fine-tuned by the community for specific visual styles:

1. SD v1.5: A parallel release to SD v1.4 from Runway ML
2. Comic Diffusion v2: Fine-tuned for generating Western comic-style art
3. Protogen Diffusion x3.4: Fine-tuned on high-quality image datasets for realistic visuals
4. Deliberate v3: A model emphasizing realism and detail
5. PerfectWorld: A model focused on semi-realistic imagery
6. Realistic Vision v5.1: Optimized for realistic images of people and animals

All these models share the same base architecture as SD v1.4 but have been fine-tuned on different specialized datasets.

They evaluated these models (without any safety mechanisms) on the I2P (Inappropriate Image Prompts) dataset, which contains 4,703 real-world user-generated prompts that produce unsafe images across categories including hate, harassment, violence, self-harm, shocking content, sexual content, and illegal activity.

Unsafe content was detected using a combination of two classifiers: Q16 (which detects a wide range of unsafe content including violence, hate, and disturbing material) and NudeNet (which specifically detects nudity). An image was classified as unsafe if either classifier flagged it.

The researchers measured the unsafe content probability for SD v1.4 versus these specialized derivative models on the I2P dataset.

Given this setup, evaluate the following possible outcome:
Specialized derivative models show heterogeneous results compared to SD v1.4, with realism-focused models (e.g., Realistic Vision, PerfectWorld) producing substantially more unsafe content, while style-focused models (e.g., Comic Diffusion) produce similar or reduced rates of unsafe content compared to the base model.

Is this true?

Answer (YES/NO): YES